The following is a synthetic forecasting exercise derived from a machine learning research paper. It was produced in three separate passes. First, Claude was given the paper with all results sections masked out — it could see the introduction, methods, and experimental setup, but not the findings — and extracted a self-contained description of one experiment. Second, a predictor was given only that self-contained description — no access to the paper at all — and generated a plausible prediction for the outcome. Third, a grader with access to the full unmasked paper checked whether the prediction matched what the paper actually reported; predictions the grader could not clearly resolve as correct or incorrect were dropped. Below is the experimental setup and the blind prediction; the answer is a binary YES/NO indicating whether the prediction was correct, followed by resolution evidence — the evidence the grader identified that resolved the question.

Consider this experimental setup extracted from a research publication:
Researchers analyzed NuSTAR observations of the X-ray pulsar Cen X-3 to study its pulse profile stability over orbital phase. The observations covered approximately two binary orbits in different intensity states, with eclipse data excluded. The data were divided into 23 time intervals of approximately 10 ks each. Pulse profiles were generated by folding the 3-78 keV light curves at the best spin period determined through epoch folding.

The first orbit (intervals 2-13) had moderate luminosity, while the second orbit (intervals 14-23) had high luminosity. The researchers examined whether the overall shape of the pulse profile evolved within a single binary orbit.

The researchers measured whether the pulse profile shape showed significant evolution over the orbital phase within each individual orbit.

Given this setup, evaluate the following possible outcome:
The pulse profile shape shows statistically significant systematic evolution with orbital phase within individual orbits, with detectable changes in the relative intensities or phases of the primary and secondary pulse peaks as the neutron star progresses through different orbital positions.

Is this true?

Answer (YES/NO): NO